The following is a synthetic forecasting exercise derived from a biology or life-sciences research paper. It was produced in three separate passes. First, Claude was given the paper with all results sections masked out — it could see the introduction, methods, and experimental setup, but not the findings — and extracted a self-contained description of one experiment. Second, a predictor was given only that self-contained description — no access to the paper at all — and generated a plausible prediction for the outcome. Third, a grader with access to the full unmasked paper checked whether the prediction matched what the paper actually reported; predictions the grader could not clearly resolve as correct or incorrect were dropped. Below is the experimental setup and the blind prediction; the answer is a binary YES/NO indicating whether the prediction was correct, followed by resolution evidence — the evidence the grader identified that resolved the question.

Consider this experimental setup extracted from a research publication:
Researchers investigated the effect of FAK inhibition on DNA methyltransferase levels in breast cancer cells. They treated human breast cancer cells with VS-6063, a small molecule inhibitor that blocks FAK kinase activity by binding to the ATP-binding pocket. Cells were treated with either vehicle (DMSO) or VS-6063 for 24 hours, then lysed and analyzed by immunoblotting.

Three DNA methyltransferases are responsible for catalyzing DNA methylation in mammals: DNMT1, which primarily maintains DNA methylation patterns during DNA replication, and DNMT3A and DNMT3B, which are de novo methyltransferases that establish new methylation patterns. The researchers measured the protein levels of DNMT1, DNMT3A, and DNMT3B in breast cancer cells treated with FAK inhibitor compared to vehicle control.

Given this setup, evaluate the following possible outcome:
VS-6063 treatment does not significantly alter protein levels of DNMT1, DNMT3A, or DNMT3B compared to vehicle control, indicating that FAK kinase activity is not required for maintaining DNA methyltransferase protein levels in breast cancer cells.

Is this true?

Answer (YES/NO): NO